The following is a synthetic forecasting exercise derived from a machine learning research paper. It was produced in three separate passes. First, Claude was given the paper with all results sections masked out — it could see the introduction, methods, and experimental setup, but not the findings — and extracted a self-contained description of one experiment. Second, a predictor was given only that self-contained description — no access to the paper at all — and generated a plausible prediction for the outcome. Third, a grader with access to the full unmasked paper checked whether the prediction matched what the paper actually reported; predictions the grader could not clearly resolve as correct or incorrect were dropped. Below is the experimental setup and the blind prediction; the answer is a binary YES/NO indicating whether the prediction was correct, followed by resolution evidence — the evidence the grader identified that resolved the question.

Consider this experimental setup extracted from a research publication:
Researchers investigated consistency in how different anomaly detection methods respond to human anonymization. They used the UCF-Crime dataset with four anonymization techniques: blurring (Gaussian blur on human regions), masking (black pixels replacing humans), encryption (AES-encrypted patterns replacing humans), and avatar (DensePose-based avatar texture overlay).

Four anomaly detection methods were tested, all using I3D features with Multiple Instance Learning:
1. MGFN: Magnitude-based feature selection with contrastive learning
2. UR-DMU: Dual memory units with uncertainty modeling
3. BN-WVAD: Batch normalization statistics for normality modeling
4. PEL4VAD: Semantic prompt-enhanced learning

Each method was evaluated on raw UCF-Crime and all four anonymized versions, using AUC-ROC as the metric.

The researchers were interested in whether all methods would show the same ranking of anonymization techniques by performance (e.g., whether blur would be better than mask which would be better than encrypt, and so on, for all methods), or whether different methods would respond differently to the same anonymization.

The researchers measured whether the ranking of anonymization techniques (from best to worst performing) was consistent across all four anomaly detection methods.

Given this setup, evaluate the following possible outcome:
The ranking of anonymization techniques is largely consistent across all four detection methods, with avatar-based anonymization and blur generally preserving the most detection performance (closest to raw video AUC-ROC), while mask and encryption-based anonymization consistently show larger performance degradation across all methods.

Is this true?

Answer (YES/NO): NO